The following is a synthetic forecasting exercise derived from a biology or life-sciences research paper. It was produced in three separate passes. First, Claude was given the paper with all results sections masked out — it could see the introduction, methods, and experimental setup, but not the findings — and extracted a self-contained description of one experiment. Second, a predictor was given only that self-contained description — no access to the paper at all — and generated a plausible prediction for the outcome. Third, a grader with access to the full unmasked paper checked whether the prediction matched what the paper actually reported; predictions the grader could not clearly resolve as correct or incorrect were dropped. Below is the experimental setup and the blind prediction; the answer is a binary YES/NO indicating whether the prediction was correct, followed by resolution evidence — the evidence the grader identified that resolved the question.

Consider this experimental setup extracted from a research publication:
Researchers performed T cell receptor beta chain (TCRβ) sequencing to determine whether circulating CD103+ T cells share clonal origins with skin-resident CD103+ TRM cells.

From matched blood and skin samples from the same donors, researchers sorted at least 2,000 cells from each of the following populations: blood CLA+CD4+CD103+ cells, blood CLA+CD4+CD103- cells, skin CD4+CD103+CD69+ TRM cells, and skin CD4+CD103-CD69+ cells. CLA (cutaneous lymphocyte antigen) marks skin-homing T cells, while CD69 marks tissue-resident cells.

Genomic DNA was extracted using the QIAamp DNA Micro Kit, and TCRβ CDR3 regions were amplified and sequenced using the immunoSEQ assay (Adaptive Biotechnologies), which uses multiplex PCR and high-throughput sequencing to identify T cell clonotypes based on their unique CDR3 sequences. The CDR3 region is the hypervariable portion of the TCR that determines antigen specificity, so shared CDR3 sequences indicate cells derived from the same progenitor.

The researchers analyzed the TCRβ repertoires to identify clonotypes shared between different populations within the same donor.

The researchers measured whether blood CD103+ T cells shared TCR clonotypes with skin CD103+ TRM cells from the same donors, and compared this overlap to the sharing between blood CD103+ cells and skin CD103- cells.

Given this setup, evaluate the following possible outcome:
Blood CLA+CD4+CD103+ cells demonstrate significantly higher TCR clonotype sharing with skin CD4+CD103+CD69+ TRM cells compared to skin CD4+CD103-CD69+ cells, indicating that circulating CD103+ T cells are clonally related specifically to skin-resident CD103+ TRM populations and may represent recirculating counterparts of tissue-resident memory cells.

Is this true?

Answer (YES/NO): YES